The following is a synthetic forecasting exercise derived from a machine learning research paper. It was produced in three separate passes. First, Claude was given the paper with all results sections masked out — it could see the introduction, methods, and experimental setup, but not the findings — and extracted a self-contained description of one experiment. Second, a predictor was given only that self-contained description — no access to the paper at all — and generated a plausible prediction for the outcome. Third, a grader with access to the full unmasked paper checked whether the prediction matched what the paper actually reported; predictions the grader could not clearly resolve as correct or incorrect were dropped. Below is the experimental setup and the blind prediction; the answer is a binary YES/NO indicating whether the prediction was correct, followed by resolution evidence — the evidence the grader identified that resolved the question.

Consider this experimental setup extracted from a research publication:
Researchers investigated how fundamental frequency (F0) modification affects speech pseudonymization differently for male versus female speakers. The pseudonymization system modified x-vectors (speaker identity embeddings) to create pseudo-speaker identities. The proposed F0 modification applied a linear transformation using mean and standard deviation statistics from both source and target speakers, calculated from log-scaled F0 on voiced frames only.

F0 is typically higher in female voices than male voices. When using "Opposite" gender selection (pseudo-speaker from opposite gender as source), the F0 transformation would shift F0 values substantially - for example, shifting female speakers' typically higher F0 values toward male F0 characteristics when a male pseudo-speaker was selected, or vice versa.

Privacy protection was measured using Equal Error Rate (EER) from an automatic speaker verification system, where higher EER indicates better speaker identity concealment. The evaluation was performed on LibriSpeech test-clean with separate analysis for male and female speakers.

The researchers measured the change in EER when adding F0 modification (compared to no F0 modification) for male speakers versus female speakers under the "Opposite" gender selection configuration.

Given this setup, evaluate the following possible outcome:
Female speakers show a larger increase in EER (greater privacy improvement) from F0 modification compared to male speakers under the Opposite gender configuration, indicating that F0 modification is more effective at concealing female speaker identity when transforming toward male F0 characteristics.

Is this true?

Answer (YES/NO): YES